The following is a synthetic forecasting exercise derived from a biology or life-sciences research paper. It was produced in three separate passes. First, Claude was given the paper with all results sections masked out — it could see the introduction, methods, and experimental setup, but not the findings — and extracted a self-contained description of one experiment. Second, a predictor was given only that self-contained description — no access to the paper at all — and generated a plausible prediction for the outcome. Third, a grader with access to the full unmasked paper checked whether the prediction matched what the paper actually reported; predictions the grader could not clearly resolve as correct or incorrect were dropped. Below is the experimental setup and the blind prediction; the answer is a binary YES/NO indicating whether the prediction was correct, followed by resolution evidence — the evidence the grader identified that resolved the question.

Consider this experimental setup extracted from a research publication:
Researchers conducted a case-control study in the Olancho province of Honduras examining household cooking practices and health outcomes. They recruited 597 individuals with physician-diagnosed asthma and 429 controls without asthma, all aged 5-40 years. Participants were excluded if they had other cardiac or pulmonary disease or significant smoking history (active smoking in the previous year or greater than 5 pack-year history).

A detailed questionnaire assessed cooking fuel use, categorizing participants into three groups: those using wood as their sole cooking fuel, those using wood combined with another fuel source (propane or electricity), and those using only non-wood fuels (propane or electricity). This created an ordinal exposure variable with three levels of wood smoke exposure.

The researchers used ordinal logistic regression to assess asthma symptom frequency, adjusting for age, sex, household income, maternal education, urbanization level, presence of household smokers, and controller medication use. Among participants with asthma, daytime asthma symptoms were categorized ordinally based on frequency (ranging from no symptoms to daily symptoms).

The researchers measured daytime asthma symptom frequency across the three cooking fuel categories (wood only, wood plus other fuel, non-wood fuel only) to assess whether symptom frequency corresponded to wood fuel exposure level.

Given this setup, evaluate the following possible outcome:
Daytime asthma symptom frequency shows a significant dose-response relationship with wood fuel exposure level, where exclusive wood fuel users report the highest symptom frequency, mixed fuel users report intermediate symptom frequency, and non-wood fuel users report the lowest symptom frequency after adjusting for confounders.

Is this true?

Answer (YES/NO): NO